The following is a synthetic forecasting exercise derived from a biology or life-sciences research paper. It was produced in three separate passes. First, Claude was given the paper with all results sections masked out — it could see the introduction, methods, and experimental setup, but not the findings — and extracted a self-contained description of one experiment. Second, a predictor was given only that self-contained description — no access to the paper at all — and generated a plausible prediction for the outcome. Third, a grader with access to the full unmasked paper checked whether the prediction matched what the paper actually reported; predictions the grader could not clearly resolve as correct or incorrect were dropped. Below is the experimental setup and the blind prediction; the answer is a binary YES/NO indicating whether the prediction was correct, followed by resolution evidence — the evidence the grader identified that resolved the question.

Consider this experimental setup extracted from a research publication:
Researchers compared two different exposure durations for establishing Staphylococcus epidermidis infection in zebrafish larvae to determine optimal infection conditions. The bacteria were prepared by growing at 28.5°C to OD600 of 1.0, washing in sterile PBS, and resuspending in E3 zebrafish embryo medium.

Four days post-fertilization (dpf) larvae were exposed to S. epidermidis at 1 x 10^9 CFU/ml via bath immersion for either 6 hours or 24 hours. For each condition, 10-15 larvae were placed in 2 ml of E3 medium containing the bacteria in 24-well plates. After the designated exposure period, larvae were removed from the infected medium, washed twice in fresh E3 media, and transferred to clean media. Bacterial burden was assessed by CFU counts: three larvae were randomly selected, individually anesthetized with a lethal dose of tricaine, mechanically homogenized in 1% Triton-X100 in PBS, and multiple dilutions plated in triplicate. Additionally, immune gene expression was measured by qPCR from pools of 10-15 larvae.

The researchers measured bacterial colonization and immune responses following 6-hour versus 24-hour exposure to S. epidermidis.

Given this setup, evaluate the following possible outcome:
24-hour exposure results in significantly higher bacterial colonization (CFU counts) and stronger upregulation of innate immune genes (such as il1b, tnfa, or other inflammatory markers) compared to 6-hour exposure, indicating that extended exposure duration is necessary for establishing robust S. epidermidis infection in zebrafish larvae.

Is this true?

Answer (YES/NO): YES